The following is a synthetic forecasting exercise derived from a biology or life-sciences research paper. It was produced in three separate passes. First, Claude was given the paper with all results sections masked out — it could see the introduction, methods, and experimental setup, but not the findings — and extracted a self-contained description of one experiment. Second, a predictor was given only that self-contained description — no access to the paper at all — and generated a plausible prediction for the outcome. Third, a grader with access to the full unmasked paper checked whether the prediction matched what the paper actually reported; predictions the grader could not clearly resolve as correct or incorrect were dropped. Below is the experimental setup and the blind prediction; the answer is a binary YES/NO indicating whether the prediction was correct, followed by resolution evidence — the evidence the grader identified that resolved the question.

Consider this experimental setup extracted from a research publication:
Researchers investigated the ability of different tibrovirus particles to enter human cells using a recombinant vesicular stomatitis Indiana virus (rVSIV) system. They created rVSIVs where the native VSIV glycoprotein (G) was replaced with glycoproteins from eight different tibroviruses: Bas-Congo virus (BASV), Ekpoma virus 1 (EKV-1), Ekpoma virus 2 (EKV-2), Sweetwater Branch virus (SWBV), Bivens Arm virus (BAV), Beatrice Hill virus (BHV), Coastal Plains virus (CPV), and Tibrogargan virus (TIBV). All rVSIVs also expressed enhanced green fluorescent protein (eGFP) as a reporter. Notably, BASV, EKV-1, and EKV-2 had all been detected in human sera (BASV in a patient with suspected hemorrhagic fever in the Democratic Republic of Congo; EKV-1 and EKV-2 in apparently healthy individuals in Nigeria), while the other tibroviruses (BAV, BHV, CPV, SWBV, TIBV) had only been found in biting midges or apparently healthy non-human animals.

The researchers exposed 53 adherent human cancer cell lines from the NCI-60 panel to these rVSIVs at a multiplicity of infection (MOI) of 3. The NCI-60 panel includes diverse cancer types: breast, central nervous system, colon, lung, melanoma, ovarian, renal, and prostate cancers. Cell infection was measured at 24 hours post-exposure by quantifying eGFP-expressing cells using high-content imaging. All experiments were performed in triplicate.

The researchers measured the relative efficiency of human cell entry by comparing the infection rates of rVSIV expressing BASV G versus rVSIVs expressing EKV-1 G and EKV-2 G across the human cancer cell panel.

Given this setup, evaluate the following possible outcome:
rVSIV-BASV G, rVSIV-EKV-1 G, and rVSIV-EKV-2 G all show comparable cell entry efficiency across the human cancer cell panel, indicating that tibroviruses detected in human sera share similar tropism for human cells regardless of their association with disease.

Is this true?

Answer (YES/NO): NO